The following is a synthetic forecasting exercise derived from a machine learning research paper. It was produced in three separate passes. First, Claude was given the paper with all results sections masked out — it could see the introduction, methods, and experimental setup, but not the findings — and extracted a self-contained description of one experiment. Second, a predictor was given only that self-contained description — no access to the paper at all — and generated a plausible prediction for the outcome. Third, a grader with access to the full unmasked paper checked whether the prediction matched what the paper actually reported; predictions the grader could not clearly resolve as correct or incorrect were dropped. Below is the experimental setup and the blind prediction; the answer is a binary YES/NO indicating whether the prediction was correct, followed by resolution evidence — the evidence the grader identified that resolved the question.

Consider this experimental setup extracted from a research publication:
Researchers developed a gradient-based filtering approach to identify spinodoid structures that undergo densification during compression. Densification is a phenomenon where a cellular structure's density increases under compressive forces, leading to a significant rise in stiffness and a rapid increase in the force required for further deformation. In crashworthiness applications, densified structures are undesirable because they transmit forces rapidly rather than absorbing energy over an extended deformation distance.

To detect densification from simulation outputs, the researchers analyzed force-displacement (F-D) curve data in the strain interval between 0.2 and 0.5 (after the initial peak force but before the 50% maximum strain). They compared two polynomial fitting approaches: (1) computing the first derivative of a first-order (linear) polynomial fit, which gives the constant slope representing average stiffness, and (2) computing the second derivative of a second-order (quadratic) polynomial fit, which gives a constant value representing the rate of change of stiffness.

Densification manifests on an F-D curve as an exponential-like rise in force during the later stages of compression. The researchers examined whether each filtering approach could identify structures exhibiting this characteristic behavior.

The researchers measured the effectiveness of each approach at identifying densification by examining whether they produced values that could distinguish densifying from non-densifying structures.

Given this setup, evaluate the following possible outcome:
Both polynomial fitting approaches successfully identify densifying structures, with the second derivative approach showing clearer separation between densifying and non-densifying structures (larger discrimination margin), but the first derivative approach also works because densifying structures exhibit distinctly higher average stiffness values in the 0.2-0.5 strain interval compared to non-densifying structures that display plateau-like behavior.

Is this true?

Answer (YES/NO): NO